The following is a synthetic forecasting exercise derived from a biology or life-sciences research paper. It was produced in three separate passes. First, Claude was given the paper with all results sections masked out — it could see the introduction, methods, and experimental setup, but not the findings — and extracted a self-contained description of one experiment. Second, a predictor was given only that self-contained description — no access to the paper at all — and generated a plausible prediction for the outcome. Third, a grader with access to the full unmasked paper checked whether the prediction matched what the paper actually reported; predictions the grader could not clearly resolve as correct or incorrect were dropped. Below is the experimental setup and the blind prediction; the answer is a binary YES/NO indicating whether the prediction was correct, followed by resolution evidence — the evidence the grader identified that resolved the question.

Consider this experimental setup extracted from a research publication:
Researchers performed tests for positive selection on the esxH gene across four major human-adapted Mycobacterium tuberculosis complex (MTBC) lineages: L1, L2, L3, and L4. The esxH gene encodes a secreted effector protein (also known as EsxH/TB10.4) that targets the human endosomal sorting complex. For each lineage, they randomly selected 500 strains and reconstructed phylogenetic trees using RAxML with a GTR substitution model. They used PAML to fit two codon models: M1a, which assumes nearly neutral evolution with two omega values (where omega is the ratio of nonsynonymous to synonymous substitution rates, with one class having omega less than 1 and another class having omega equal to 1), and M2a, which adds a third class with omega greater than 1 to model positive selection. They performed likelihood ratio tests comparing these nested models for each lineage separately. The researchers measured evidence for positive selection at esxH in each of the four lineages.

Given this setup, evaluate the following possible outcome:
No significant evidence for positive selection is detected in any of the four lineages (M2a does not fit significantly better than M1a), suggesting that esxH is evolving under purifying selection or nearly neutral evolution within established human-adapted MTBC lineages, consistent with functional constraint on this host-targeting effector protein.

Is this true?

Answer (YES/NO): NO